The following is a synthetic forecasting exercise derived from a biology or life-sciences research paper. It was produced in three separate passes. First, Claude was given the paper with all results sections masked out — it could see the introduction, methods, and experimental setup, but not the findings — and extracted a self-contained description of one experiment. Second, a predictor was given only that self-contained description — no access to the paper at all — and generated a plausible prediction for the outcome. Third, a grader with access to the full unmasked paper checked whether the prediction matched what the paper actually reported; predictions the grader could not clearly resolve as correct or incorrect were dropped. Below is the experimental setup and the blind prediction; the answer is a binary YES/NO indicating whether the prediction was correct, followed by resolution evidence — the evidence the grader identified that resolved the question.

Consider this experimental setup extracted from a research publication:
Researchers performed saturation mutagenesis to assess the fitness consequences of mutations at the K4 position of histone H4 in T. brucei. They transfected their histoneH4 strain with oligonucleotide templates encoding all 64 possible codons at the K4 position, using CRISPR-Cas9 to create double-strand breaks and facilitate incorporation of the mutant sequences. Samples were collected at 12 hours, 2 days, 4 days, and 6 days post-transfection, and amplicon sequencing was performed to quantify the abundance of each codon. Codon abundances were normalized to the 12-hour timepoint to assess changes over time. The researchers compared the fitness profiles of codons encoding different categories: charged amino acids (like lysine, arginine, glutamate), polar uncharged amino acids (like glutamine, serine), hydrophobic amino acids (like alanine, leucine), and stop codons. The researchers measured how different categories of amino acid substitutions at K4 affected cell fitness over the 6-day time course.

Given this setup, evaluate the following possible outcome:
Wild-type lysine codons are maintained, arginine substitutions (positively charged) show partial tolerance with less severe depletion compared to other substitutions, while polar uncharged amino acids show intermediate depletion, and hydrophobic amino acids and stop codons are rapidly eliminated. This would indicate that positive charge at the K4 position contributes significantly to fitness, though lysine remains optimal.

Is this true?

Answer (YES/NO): NO